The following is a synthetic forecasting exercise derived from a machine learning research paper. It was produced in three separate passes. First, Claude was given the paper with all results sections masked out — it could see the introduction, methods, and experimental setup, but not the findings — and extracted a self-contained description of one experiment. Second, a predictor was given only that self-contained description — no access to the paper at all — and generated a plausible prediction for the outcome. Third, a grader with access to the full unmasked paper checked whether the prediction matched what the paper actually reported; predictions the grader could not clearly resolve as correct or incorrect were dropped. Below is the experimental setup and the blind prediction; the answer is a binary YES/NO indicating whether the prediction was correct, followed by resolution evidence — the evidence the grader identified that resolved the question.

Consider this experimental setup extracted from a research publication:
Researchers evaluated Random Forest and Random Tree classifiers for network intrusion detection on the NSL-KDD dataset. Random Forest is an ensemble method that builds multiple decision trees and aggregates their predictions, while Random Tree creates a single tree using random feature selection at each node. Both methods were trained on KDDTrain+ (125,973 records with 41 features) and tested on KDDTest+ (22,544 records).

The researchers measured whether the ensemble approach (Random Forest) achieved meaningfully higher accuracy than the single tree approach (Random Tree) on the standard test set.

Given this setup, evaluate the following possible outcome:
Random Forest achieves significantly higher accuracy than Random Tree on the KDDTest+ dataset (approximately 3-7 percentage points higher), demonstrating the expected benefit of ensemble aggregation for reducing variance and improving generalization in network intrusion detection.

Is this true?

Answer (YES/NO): NO